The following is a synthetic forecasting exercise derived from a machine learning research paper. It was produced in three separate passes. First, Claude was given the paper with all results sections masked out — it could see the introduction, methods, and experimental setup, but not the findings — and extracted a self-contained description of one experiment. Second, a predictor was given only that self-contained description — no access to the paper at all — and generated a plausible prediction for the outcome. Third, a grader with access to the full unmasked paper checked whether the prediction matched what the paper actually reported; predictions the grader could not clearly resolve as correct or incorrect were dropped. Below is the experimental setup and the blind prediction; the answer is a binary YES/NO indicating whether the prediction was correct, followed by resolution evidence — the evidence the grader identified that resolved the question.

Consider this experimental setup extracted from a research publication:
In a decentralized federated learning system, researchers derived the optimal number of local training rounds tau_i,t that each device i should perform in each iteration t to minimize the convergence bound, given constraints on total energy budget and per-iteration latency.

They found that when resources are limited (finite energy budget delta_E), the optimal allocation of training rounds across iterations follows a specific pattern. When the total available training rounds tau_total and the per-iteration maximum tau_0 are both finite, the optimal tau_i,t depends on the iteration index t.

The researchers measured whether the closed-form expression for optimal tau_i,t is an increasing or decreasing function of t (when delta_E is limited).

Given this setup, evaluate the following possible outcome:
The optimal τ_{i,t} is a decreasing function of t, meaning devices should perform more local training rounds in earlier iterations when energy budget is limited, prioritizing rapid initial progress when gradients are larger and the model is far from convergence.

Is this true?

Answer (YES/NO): NO